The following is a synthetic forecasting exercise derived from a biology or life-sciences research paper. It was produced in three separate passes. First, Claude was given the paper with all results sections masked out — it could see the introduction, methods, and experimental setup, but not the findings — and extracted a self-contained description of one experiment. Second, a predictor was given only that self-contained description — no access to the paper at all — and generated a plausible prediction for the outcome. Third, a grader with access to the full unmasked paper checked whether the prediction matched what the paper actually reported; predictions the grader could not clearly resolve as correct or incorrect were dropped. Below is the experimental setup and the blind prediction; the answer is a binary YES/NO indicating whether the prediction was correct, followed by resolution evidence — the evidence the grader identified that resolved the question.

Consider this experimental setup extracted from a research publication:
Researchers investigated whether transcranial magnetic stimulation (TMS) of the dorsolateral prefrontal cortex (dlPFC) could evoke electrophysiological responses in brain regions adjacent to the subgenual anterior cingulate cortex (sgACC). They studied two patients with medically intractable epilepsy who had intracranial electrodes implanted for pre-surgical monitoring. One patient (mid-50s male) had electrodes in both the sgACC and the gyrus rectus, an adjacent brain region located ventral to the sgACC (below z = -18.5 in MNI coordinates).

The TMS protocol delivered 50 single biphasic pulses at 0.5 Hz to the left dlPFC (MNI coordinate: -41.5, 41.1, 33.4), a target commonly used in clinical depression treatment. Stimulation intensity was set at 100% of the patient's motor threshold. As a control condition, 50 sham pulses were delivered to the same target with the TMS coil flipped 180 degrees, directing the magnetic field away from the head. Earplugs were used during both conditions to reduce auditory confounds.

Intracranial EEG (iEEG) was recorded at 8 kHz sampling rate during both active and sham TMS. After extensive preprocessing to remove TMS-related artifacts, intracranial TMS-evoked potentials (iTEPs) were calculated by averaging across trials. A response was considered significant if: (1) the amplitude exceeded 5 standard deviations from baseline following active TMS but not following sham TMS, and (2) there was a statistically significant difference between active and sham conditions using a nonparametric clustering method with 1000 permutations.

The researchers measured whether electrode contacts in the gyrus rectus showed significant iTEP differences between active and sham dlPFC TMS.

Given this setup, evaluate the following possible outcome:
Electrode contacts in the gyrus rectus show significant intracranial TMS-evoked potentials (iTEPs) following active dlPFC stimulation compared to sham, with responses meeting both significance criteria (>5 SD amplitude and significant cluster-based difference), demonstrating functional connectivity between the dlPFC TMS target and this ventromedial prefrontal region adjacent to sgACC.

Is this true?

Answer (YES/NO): NO